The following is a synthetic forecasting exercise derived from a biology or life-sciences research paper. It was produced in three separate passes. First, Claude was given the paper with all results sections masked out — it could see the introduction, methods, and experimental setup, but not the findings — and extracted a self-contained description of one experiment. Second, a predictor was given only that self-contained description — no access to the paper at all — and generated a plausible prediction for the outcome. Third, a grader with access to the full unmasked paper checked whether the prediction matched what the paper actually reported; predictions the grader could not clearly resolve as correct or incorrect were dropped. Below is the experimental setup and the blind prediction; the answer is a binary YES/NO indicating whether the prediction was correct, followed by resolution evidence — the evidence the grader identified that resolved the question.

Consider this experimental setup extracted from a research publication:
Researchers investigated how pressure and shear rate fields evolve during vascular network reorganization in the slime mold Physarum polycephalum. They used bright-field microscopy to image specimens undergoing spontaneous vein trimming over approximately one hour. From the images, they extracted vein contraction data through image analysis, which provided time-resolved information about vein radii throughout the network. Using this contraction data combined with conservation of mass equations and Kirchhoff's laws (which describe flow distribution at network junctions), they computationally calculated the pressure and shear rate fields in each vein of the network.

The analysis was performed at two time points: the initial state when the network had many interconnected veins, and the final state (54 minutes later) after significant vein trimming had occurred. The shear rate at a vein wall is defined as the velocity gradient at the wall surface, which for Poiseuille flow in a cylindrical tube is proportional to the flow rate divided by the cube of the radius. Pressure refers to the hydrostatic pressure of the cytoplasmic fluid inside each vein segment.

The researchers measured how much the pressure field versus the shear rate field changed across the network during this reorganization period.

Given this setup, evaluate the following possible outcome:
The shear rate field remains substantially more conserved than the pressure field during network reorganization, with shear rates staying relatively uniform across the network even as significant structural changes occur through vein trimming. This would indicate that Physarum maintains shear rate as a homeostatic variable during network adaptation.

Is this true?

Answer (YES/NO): NO